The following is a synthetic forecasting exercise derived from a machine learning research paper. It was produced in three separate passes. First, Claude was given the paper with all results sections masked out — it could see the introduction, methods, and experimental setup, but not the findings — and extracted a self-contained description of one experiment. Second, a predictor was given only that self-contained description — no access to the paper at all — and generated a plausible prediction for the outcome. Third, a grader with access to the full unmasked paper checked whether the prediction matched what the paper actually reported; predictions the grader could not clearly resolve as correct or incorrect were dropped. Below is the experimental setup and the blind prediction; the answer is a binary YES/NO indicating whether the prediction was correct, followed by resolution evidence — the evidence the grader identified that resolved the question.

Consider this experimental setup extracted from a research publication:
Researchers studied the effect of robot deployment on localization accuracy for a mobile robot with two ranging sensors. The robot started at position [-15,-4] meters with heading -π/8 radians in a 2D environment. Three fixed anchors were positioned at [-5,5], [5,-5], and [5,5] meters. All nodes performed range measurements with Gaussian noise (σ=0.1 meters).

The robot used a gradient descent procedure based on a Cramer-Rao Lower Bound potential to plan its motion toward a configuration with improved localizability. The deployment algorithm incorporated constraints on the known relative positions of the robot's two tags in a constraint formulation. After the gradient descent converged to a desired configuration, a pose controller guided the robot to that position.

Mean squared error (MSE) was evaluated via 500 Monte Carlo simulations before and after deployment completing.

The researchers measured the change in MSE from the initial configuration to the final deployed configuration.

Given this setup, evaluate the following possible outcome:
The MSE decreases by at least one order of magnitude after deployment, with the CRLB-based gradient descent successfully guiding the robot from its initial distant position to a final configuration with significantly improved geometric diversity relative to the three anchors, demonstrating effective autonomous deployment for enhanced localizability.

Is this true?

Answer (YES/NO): NO